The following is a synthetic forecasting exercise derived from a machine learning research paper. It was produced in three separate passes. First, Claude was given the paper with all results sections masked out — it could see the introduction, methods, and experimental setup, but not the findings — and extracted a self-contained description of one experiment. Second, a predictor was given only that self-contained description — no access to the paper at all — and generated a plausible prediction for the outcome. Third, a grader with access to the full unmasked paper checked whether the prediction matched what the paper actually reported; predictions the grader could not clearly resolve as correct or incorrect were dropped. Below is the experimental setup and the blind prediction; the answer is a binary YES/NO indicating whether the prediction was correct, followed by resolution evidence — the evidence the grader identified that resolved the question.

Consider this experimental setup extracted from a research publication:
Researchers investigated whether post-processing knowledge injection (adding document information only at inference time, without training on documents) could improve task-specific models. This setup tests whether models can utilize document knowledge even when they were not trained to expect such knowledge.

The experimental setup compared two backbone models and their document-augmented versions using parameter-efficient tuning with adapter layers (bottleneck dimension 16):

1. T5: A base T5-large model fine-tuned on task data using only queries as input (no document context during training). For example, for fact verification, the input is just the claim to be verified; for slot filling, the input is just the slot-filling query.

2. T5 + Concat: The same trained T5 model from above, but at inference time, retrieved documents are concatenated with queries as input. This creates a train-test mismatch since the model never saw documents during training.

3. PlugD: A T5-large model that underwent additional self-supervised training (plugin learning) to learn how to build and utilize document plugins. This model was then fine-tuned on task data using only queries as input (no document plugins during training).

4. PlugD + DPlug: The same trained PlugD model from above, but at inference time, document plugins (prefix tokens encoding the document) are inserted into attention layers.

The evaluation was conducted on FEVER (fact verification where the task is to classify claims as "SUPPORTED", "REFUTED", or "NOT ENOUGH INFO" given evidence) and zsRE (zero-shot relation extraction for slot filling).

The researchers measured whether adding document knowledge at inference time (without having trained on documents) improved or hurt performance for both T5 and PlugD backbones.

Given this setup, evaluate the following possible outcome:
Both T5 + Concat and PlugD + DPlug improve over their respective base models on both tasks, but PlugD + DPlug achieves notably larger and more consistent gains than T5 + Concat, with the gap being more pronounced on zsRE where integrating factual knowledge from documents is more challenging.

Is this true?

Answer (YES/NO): NO